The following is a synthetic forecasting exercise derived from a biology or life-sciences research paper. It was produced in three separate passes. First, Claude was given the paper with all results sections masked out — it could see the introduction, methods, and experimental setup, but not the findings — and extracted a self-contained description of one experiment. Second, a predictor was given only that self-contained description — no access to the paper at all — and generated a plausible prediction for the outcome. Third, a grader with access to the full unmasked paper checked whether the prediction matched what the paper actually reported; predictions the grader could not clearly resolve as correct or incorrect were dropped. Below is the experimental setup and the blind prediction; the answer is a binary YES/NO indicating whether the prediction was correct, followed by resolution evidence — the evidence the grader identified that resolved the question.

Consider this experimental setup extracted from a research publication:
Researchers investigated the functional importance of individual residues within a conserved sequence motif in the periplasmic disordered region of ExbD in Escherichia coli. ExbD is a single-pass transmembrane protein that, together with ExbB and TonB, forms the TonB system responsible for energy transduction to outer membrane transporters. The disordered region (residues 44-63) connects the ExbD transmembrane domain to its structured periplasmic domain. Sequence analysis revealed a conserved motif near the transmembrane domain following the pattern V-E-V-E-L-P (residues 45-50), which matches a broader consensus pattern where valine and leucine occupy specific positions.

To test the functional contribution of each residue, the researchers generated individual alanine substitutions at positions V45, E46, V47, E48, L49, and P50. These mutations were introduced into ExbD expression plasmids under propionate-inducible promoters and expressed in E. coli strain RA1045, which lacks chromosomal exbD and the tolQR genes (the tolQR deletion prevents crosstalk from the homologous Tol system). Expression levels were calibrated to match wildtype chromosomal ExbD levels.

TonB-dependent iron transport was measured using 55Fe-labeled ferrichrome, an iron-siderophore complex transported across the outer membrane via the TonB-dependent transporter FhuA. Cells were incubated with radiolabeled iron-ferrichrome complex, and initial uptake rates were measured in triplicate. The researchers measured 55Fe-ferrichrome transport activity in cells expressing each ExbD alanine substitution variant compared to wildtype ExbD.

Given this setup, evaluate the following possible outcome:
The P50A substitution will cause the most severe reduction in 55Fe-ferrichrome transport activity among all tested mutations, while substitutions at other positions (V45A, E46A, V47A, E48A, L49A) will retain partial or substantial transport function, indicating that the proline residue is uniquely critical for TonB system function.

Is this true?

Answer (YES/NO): NO